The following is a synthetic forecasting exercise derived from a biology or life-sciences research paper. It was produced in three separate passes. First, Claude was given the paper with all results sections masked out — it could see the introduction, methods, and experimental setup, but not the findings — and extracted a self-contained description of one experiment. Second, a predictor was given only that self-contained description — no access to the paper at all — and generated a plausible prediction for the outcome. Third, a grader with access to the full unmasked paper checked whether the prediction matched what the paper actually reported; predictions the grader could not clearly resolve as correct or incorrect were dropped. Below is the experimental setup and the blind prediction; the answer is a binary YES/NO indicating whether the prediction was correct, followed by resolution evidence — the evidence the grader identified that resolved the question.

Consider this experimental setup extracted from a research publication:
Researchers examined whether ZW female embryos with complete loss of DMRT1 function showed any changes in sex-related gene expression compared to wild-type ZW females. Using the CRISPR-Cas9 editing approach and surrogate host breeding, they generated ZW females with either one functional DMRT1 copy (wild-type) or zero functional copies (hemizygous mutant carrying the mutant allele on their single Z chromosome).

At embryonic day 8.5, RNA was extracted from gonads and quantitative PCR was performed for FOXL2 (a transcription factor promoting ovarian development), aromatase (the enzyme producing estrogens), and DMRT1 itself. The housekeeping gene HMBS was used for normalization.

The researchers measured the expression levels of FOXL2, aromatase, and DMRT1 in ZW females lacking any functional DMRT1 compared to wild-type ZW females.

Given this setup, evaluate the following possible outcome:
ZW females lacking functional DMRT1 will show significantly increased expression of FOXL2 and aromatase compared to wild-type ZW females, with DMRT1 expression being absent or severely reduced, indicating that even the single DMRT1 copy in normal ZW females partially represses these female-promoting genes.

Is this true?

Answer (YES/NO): NO